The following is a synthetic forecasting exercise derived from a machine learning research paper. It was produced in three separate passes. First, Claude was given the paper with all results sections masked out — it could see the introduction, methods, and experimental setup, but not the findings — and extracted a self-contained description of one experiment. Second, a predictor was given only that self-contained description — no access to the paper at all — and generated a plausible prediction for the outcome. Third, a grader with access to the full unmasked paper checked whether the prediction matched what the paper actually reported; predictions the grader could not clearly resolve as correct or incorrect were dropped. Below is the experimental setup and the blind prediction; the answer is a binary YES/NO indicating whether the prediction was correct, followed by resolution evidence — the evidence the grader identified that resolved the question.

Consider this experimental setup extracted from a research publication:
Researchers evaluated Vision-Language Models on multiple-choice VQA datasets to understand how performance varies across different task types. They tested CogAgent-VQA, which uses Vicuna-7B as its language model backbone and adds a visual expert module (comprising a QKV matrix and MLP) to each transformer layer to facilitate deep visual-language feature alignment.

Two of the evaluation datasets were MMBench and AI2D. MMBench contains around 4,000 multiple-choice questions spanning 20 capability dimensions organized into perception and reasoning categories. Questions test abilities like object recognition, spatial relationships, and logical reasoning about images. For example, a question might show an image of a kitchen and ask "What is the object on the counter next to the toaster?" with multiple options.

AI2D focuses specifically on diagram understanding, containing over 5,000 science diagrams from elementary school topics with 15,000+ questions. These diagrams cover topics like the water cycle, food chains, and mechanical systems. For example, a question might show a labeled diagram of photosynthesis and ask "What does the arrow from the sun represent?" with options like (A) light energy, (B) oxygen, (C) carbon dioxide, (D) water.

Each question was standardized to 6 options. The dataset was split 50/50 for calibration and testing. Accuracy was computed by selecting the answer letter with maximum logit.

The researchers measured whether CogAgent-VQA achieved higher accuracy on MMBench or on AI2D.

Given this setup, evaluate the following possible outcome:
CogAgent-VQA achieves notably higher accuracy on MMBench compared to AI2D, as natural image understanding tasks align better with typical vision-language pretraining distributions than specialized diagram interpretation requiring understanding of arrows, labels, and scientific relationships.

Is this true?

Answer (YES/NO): YES